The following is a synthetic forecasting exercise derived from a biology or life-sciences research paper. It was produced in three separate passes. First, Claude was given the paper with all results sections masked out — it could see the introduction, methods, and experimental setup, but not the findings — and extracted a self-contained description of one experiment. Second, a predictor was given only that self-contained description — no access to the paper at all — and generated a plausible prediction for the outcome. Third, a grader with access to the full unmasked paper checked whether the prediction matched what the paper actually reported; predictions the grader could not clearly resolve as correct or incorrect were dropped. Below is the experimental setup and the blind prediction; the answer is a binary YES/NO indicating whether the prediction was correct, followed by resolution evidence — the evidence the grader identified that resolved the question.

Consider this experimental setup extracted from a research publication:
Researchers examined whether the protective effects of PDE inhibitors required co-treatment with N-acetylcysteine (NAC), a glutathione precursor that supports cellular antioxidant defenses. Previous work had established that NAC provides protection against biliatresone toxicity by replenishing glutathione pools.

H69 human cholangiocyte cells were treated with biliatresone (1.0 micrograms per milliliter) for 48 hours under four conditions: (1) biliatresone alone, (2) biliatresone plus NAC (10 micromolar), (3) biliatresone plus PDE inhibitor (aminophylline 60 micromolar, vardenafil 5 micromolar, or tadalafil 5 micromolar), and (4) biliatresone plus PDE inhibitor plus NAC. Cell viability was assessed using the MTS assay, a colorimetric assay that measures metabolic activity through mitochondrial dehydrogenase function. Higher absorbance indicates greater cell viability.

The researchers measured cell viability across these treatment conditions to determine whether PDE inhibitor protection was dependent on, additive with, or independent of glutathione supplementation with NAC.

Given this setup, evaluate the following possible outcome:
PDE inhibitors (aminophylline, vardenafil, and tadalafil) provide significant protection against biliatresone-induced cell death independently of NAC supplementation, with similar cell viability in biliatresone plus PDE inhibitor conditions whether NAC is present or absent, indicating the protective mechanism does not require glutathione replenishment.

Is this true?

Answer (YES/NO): NO